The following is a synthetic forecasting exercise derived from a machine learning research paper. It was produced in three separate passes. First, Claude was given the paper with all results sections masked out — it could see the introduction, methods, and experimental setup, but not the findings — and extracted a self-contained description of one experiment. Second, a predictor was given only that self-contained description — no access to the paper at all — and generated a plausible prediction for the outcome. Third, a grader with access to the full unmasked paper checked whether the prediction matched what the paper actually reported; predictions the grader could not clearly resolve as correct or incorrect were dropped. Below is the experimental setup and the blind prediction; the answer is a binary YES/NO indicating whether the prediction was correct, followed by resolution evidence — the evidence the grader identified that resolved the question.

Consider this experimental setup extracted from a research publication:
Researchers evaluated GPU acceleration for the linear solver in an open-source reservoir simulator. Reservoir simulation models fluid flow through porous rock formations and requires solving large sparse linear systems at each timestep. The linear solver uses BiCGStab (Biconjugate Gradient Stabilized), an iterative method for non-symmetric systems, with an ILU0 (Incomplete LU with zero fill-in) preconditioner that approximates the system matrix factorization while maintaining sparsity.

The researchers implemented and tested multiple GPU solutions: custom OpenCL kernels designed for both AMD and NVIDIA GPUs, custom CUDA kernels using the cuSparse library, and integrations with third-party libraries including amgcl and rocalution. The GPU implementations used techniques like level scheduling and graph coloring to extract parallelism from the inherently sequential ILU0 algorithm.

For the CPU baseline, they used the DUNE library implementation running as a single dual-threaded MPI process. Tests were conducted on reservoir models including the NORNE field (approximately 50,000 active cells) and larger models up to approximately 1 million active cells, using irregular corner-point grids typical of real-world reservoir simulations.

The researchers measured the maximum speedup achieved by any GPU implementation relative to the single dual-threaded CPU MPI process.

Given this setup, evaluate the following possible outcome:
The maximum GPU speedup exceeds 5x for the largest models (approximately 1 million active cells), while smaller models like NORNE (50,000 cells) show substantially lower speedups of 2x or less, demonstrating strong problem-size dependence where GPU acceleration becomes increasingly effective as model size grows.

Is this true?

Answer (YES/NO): NO